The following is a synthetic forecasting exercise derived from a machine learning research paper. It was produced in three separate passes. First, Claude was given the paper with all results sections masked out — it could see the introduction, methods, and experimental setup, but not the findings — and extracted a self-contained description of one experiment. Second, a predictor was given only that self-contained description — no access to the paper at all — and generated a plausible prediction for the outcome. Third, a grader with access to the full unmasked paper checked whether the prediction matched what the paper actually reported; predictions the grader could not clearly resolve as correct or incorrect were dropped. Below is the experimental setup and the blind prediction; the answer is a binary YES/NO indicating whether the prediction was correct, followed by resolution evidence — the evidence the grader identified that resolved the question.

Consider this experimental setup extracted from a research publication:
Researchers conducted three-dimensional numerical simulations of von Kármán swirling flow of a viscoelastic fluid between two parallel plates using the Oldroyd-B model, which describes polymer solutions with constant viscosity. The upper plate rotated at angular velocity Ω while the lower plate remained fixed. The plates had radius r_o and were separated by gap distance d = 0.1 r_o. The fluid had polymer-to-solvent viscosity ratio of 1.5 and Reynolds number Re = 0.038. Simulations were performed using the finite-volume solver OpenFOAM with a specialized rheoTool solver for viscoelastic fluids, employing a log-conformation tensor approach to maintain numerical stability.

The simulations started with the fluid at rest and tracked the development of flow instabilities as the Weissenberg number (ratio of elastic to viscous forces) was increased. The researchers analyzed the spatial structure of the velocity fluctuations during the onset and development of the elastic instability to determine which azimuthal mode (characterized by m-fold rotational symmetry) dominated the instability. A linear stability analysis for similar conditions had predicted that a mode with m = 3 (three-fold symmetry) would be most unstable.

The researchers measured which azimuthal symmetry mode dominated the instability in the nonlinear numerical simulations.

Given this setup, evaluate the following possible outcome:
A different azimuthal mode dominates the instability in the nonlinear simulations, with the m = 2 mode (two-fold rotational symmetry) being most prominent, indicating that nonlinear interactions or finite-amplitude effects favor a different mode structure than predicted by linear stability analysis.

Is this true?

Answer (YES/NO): NO